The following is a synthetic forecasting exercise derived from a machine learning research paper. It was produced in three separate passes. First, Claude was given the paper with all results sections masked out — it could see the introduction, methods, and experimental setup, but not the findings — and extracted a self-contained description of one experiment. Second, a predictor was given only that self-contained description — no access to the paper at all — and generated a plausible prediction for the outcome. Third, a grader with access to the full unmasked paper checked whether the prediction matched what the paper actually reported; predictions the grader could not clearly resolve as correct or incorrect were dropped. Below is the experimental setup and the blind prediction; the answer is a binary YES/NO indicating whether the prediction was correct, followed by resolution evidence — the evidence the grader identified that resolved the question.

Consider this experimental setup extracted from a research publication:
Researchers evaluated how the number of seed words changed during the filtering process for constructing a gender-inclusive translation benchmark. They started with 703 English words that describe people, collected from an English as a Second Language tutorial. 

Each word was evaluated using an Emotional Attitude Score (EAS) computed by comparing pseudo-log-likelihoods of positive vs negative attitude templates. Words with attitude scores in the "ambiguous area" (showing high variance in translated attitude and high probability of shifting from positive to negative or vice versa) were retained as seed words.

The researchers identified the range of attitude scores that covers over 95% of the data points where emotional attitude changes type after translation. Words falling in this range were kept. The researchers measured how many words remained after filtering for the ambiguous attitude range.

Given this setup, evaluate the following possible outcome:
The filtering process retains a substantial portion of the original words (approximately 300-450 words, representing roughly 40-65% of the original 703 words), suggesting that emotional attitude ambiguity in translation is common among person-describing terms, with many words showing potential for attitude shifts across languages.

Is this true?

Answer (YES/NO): YES